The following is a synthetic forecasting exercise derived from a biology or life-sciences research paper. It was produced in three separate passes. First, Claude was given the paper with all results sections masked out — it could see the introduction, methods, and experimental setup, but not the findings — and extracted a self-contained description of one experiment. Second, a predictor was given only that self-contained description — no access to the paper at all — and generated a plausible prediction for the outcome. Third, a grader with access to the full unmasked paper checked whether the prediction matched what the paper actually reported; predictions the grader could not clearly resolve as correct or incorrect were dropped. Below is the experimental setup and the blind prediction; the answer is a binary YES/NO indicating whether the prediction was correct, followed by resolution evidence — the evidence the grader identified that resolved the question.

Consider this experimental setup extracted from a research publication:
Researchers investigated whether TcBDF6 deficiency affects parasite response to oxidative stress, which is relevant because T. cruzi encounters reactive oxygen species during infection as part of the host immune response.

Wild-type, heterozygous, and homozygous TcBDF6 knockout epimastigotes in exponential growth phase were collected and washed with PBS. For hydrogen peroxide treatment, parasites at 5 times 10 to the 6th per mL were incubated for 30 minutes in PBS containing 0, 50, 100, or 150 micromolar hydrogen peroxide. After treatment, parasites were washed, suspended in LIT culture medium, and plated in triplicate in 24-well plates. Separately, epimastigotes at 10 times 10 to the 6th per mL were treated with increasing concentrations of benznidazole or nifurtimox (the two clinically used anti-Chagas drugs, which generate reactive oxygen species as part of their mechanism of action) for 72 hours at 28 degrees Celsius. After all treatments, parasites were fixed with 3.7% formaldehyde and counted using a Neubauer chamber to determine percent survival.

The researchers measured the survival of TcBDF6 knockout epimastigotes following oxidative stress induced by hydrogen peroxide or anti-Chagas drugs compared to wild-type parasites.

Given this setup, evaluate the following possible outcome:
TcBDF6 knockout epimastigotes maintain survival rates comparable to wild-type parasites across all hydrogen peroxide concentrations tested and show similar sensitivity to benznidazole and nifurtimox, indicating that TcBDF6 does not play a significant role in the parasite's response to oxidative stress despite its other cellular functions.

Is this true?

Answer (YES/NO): NO